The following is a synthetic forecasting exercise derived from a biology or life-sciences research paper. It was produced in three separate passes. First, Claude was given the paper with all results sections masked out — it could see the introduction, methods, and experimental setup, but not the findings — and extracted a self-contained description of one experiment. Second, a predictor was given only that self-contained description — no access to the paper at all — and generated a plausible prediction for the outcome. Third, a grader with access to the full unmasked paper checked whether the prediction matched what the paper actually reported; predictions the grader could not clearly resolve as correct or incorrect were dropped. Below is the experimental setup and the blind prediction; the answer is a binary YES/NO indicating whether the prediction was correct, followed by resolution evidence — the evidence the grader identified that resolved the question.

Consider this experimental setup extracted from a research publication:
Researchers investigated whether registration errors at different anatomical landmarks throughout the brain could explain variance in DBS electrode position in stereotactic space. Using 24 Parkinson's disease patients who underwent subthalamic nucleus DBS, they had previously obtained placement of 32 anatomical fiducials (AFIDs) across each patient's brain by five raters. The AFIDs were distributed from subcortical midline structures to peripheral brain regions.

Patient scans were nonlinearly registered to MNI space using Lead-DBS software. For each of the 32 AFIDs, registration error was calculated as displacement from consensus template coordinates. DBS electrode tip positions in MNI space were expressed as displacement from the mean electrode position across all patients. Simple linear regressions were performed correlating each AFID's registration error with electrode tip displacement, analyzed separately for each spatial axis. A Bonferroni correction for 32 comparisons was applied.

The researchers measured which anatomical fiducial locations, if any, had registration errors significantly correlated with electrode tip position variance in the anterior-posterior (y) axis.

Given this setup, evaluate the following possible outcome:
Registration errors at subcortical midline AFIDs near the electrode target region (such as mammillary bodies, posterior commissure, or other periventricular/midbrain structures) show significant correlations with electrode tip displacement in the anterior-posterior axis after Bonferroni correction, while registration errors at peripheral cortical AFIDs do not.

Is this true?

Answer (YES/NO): YES